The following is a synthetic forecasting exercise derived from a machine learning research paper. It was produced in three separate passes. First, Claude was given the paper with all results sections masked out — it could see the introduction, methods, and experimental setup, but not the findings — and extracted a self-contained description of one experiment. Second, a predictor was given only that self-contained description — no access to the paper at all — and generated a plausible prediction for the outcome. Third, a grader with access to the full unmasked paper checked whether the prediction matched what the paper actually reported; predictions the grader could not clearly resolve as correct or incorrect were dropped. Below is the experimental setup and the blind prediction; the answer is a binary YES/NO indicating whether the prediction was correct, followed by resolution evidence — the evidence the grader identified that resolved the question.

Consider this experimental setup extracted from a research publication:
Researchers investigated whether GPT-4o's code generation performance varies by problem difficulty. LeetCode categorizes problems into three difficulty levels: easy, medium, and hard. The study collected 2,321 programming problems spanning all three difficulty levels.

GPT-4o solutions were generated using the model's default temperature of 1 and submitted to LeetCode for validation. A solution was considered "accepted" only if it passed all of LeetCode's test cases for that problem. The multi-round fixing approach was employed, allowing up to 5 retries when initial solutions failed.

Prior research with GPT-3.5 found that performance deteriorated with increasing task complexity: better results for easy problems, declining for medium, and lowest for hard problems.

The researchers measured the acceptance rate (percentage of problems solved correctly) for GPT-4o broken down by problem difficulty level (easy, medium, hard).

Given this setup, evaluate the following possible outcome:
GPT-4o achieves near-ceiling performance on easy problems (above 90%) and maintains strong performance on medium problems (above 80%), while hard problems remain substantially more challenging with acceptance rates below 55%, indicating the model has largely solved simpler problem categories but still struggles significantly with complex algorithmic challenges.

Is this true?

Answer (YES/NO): NO